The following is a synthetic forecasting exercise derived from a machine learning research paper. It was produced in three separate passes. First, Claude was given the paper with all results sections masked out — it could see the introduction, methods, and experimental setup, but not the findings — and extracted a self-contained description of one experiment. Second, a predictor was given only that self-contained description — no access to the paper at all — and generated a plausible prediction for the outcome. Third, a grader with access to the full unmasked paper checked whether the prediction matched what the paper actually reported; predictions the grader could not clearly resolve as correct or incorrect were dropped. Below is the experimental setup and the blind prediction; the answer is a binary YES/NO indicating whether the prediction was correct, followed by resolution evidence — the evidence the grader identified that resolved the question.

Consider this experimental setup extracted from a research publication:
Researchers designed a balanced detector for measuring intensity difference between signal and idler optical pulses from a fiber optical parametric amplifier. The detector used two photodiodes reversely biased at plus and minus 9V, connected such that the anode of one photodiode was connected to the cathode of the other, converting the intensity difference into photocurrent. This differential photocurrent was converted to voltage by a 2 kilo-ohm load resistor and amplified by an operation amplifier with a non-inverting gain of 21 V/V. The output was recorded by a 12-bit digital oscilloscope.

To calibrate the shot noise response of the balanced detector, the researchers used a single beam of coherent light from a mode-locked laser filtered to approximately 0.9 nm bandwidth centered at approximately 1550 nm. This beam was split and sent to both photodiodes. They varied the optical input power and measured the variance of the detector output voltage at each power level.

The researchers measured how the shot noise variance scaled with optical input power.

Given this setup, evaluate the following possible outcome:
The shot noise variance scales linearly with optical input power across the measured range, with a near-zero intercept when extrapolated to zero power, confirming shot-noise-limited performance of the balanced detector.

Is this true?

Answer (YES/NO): NO